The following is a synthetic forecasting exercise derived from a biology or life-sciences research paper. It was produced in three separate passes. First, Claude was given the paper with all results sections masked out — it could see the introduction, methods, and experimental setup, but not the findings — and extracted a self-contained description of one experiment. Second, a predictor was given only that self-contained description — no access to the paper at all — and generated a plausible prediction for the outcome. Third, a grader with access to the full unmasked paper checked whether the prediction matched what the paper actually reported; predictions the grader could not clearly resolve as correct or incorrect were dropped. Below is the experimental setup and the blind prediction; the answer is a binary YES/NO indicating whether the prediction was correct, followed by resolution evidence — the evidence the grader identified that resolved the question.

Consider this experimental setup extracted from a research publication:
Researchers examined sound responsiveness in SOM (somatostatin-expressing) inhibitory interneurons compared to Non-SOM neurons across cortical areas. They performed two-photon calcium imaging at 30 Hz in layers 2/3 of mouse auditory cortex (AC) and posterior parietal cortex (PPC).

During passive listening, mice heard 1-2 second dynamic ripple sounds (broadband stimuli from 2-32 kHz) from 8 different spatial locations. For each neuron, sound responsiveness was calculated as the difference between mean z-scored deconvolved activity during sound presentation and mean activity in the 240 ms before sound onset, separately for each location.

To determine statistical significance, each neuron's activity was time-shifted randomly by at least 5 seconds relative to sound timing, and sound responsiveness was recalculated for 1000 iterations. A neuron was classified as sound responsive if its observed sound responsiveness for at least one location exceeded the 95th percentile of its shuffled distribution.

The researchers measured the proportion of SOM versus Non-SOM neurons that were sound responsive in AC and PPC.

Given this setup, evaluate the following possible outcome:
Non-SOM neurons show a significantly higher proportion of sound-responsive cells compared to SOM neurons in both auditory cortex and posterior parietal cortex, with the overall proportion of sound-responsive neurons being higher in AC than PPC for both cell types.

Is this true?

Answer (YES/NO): NO